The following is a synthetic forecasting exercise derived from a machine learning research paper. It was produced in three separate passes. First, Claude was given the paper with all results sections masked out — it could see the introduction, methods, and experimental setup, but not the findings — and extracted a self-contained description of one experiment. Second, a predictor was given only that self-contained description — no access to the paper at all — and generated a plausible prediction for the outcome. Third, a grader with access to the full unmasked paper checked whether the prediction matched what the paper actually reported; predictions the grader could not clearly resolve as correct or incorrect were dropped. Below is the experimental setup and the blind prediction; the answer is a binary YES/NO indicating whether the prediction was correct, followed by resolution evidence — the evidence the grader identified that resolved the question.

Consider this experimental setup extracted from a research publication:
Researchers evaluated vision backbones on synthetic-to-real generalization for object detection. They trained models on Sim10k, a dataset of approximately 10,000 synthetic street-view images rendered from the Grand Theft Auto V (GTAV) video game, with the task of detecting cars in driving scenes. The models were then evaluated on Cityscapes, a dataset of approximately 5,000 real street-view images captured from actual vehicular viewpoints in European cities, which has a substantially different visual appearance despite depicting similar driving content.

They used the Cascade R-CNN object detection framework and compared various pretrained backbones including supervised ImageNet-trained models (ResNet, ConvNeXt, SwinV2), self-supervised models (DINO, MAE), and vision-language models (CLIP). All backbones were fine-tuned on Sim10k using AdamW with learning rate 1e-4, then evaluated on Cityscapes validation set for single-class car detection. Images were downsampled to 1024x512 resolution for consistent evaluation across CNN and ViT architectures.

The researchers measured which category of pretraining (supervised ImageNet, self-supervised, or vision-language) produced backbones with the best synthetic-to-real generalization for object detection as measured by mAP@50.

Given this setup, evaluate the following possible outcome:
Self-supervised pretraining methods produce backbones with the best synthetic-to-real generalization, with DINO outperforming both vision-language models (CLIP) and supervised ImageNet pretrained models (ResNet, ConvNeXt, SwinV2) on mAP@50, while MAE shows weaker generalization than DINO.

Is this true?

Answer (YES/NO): NO